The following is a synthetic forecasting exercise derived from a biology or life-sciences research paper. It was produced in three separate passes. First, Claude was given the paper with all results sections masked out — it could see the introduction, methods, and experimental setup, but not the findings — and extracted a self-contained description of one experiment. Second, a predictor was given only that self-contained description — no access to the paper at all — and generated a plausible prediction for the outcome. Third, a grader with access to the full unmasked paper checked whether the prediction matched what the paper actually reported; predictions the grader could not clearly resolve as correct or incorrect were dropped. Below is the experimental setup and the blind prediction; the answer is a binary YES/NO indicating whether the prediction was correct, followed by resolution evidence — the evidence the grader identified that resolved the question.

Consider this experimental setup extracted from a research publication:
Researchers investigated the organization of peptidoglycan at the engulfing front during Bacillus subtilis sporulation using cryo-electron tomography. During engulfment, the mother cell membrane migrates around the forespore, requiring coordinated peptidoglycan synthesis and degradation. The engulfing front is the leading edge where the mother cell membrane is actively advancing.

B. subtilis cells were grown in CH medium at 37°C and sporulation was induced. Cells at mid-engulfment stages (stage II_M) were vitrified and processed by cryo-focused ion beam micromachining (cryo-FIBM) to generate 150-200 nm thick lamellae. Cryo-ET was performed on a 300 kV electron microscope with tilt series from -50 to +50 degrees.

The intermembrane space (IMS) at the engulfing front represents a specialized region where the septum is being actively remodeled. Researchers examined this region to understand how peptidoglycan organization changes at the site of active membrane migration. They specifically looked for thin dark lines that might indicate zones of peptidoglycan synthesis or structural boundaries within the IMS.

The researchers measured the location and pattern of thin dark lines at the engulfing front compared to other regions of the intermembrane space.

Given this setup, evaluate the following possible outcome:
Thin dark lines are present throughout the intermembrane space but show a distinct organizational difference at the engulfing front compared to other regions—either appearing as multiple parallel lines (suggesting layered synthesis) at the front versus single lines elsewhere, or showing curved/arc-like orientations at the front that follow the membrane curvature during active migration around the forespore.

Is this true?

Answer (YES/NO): NO